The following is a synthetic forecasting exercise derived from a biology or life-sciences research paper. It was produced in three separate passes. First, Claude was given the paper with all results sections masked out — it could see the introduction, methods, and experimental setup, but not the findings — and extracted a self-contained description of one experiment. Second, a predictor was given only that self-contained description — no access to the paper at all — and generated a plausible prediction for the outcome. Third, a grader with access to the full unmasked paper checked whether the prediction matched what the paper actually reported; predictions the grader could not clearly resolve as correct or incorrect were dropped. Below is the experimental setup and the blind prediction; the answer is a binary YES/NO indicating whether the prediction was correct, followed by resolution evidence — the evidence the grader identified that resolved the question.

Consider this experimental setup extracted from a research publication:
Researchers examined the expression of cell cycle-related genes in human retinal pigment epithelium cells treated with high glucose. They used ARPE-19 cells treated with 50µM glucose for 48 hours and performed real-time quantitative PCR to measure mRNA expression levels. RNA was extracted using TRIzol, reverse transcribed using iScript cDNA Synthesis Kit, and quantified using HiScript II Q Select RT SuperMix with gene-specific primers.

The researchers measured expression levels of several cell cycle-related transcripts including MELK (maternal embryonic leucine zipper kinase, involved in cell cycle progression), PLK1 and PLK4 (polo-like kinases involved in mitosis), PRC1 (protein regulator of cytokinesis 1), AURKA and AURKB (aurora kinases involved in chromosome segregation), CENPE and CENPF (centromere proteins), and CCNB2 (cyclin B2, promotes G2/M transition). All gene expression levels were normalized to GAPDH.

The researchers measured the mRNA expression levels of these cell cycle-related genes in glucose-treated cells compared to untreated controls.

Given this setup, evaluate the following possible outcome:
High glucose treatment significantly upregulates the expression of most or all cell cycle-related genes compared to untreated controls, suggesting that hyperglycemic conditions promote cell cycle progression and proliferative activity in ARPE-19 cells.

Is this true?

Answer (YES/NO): NO